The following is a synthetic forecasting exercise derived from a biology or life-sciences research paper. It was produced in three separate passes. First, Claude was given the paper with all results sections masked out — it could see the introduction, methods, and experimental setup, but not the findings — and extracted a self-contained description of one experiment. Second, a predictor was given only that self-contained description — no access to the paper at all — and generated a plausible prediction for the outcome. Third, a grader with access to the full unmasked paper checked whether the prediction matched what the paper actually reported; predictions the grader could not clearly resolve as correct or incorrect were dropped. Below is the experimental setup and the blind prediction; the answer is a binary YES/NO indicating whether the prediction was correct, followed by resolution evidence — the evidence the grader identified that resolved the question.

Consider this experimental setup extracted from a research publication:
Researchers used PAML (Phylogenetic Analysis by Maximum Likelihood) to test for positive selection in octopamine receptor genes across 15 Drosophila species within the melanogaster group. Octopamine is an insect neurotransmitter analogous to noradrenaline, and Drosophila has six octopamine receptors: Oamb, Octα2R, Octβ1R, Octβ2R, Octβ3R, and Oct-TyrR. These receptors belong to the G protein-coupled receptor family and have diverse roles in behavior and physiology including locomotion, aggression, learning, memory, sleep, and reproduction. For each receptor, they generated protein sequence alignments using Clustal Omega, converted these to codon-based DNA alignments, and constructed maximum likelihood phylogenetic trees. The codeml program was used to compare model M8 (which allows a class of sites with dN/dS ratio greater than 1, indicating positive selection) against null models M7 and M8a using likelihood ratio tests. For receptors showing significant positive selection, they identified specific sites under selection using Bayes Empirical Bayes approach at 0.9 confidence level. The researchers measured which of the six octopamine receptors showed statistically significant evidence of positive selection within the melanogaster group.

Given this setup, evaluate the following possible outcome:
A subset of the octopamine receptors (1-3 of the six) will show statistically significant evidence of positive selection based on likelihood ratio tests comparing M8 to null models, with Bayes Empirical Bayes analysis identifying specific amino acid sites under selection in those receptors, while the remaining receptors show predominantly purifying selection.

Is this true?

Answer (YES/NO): YES